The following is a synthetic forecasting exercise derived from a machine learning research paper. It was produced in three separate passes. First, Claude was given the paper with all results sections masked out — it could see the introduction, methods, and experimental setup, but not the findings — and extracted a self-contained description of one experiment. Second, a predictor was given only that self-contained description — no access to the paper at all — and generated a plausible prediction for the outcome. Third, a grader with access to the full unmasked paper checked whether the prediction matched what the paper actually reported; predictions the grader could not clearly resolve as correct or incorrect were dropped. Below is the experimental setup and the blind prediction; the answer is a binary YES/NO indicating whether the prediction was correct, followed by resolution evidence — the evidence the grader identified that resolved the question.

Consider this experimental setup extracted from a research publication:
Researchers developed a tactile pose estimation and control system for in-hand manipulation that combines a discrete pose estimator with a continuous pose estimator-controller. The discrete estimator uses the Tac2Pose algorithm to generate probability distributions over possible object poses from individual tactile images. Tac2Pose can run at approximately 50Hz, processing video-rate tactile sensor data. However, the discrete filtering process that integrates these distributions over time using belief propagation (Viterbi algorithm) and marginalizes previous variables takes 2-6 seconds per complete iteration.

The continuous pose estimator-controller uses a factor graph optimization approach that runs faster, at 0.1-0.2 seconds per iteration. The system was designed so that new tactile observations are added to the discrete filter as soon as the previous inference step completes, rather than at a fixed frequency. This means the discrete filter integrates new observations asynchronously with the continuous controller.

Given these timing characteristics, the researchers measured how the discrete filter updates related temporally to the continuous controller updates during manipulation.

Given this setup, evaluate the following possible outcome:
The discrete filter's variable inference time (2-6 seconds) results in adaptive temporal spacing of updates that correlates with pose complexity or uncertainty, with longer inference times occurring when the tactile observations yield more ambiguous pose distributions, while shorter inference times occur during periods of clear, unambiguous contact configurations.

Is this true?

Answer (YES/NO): NO